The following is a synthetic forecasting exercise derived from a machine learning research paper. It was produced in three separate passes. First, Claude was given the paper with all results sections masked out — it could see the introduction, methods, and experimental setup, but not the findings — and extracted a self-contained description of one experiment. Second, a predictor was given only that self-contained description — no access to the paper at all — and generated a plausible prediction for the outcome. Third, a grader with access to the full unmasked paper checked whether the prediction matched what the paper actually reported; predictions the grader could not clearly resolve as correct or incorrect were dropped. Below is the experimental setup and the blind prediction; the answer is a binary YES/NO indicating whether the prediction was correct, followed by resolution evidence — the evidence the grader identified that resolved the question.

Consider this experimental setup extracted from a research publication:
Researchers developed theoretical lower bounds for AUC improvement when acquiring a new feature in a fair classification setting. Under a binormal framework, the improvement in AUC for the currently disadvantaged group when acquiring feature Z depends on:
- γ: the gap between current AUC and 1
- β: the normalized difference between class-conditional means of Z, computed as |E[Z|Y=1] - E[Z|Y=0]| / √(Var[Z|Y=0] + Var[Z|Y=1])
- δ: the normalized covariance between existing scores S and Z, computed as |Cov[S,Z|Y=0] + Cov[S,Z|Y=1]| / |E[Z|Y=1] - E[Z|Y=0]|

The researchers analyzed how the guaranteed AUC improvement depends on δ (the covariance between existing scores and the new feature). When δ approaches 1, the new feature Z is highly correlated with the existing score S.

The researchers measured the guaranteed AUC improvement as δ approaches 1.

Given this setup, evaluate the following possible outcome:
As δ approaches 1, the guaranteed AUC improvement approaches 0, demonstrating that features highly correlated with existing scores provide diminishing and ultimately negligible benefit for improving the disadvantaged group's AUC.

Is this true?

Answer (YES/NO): YES